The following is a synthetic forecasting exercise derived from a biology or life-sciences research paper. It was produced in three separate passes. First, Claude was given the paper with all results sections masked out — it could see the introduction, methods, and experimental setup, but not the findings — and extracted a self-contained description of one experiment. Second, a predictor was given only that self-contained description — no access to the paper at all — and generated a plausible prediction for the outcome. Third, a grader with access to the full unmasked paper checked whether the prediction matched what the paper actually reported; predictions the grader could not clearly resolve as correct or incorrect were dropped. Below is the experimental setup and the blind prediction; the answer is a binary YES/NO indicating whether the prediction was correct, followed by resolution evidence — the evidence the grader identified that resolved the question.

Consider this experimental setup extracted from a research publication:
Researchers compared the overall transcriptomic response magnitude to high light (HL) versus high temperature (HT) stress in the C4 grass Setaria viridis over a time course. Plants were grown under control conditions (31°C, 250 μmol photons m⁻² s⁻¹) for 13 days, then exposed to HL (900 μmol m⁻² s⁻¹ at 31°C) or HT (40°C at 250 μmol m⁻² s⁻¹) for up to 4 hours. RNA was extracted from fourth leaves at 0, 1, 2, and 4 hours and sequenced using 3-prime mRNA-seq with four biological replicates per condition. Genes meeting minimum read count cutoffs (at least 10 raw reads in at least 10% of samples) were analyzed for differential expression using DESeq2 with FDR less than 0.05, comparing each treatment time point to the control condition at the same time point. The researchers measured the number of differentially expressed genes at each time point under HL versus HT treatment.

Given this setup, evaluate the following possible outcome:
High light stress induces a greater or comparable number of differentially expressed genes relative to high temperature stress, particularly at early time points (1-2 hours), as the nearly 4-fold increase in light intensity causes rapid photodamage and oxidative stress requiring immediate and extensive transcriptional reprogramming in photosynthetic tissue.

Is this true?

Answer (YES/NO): NO